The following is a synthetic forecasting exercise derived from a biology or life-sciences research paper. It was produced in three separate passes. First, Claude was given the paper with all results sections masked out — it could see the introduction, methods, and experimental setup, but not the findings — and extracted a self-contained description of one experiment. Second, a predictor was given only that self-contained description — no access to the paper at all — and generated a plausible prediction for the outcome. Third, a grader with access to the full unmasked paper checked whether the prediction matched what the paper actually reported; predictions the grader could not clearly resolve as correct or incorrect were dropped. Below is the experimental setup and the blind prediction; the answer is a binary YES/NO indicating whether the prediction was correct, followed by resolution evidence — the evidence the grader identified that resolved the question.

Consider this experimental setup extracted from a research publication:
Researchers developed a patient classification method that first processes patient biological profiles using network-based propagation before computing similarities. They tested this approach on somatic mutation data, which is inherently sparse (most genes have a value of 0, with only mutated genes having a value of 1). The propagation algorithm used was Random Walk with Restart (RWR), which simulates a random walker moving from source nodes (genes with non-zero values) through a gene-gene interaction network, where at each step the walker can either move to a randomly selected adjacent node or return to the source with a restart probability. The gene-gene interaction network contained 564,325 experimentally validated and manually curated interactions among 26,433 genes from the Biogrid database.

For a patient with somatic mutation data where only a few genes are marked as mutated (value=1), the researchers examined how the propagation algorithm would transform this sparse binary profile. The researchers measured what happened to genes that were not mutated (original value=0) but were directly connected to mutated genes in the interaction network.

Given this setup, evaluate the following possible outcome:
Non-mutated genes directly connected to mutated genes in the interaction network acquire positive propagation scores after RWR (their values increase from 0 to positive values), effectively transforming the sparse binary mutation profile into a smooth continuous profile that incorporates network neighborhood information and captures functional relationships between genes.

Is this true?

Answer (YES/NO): YES